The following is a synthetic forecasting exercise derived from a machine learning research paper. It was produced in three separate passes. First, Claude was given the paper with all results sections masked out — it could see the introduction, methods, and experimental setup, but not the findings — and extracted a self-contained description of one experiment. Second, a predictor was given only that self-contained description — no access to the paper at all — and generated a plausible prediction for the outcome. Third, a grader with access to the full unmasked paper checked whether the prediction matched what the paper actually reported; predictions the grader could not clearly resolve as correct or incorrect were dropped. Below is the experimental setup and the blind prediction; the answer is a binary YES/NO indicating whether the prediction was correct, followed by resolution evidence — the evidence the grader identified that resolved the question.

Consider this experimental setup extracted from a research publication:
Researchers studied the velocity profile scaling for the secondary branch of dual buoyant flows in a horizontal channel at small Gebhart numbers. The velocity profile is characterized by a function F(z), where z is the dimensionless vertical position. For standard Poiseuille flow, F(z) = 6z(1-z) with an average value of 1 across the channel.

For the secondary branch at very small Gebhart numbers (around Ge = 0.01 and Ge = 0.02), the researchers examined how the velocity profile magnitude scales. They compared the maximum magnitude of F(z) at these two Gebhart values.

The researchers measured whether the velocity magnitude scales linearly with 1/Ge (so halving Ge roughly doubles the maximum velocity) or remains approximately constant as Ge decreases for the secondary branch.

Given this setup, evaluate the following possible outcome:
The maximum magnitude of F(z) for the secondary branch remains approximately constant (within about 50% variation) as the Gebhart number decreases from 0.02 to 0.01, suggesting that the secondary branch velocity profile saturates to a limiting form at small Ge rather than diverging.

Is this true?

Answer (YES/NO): NO